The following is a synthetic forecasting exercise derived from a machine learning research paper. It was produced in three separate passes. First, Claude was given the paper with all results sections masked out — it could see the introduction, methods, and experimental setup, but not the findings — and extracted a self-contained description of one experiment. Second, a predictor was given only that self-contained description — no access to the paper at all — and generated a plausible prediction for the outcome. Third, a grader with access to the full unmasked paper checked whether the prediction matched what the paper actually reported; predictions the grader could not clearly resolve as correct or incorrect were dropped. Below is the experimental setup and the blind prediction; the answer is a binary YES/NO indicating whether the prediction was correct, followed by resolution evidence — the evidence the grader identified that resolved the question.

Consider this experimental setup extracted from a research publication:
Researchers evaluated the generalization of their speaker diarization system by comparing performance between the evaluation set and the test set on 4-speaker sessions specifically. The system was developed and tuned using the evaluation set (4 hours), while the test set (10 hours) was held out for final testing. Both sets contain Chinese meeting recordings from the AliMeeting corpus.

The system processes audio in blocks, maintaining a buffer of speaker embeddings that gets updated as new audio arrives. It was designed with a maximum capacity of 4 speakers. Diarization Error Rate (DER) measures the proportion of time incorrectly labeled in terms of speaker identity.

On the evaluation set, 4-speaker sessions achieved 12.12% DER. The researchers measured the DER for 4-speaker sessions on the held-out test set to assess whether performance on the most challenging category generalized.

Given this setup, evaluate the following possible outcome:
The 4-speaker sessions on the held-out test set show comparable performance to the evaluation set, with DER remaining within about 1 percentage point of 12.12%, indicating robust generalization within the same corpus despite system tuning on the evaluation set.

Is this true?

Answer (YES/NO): NO